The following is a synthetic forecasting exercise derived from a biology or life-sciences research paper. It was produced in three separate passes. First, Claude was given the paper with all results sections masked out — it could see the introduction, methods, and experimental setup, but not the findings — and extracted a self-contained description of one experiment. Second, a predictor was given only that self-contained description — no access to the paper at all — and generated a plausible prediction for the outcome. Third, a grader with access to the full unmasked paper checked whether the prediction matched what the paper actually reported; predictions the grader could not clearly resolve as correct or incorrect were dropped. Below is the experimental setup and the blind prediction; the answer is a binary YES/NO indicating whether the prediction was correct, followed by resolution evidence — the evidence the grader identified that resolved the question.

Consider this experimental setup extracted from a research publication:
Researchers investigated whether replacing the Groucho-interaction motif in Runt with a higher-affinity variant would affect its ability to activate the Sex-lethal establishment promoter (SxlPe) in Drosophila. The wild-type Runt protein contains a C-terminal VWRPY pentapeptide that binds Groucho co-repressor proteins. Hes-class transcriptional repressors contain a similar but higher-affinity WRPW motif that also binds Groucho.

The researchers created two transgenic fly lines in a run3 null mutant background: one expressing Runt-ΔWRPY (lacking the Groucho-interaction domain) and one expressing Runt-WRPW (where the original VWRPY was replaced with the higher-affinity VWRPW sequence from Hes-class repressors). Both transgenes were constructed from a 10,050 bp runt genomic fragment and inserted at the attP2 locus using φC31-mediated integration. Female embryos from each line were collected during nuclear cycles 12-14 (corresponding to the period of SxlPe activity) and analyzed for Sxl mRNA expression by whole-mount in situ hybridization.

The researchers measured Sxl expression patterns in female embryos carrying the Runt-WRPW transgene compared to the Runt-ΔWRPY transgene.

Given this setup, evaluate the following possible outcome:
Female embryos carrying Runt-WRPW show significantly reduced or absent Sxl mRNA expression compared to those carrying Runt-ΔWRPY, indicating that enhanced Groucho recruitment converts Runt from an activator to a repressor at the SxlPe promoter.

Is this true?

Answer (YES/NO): NO